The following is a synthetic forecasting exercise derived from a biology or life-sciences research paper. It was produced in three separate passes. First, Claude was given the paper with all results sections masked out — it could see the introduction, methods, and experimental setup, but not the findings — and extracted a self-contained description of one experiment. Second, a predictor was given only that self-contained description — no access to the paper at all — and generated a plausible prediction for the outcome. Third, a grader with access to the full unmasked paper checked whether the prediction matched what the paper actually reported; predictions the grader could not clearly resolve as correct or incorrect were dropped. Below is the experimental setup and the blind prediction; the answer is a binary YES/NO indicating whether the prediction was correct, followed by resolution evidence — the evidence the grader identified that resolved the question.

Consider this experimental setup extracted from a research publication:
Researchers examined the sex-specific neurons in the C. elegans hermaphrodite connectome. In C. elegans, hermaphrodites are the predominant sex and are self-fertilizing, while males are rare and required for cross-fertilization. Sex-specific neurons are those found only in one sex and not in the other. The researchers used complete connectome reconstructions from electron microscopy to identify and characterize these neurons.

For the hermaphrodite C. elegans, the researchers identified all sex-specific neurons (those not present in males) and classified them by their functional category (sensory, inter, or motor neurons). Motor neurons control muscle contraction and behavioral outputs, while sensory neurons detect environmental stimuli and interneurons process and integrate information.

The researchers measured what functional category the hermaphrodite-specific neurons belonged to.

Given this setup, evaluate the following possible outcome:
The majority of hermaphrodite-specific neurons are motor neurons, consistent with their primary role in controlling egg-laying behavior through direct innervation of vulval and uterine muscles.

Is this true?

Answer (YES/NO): YES